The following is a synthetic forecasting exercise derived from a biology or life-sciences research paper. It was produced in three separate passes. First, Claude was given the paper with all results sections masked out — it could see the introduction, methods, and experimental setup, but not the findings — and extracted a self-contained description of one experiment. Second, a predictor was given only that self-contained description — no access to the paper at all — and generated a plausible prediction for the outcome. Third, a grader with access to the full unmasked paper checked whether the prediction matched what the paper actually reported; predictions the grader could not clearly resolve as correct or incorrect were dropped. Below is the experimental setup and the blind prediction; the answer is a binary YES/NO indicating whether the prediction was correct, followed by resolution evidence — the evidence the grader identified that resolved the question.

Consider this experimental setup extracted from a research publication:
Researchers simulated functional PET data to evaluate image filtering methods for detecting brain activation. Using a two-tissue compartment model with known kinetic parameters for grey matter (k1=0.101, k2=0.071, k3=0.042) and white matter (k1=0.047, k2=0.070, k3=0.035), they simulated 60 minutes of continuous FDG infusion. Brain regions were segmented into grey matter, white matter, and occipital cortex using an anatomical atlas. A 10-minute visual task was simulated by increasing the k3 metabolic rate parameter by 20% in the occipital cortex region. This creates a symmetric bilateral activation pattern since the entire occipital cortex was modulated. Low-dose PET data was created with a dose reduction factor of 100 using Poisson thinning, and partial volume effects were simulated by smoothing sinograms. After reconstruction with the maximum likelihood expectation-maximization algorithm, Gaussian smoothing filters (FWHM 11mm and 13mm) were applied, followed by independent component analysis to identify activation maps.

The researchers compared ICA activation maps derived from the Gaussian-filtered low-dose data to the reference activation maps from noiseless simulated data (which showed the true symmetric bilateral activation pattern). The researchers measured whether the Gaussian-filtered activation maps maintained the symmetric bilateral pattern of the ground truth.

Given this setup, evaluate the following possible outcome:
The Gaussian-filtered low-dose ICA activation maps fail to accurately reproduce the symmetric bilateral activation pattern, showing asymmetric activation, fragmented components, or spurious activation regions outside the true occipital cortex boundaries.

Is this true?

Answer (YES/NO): YES